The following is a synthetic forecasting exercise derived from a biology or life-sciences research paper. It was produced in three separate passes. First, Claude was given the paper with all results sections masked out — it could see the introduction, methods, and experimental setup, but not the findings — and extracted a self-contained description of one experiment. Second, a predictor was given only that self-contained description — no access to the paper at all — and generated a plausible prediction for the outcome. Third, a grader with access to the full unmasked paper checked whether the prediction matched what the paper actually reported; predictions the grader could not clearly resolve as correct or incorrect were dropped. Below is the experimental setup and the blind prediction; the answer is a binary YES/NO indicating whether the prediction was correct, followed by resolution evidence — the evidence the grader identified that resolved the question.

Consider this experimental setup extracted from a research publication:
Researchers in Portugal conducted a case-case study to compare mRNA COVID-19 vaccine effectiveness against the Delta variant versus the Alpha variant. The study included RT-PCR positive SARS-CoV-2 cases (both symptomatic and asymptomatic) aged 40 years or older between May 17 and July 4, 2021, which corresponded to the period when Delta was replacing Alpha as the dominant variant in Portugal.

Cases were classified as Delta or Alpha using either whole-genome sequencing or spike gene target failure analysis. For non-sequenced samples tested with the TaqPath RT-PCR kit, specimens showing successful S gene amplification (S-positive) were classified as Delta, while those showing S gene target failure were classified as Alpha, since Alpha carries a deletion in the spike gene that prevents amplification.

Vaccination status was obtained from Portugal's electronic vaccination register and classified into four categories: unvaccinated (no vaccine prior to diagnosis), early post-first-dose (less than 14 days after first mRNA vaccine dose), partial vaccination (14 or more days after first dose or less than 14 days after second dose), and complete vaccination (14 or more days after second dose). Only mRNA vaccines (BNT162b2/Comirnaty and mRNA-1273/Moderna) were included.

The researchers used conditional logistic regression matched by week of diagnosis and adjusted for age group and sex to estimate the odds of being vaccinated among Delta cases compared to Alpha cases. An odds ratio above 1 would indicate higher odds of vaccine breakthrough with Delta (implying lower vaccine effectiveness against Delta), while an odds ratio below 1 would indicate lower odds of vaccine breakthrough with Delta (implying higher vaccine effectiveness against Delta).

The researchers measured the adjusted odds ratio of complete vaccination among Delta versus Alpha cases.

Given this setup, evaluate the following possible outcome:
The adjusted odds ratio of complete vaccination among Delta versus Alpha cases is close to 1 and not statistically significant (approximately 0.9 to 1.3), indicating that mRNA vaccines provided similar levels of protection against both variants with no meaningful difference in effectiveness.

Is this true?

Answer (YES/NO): NO